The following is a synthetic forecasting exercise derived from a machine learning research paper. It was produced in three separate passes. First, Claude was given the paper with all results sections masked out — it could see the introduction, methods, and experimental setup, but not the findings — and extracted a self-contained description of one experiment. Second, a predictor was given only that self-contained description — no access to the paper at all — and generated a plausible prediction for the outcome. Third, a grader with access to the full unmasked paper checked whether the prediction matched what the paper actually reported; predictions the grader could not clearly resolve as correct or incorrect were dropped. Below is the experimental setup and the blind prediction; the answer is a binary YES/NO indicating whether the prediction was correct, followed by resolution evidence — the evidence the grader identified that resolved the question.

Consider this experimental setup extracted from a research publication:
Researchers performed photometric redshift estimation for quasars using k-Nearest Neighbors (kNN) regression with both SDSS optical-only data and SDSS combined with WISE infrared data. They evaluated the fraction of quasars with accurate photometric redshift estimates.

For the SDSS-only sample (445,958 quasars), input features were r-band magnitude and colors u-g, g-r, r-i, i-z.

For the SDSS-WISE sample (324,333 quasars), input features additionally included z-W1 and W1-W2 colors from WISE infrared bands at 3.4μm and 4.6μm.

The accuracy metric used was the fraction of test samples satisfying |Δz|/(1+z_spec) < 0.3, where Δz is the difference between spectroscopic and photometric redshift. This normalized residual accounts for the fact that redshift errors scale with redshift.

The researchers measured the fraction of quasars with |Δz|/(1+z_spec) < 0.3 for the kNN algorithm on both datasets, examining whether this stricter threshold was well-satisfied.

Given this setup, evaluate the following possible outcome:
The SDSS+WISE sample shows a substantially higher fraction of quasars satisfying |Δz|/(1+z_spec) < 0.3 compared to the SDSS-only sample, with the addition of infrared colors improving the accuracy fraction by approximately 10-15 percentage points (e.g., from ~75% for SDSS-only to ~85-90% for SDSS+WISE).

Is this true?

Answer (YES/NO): NO